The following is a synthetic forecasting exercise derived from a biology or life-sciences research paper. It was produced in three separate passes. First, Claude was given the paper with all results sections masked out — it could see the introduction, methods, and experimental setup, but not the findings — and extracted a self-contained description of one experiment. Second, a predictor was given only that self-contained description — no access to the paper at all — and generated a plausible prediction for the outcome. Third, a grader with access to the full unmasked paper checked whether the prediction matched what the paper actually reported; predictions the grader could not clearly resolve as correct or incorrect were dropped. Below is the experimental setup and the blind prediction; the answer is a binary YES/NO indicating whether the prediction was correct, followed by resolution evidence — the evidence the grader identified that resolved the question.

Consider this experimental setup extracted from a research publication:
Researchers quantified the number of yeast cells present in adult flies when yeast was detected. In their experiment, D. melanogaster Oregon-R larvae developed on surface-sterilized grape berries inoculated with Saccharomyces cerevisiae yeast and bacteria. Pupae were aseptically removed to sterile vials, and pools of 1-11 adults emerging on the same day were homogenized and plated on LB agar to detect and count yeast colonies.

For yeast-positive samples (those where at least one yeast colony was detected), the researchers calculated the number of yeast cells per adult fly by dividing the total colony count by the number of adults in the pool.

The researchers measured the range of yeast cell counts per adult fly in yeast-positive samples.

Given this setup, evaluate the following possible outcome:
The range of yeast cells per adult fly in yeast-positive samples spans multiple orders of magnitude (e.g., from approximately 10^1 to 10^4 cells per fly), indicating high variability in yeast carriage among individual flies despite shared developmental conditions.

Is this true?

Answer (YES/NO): NO